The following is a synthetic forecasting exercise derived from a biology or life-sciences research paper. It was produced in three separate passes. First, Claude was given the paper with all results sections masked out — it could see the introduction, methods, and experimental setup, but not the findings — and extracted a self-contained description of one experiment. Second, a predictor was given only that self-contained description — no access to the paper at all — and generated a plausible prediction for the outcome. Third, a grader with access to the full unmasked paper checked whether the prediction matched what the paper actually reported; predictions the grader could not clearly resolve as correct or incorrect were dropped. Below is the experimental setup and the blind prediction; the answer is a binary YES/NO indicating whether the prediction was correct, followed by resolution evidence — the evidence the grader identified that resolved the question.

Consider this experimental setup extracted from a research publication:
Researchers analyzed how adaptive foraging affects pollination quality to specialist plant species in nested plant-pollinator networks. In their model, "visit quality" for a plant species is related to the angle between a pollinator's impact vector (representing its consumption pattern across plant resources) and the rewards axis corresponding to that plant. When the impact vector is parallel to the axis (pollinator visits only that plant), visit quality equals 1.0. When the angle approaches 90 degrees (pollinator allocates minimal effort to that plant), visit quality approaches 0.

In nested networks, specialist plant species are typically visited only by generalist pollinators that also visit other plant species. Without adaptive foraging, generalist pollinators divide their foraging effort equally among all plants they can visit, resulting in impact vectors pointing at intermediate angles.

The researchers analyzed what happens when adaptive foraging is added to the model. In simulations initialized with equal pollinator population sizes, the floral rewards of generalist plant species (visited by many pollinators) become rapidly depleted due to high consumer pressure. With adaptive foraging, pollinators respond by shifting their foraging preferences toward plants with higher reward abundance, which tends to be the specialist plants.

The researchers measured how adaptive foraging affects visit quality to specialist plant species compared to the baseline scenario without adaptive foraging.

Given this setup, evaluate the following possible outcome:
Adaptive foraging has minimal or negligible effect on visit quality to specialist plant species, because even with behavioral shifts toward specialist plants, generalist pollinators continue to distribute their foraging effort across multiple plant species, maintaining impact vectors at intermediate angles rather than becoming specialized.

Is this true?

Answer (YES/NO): NO